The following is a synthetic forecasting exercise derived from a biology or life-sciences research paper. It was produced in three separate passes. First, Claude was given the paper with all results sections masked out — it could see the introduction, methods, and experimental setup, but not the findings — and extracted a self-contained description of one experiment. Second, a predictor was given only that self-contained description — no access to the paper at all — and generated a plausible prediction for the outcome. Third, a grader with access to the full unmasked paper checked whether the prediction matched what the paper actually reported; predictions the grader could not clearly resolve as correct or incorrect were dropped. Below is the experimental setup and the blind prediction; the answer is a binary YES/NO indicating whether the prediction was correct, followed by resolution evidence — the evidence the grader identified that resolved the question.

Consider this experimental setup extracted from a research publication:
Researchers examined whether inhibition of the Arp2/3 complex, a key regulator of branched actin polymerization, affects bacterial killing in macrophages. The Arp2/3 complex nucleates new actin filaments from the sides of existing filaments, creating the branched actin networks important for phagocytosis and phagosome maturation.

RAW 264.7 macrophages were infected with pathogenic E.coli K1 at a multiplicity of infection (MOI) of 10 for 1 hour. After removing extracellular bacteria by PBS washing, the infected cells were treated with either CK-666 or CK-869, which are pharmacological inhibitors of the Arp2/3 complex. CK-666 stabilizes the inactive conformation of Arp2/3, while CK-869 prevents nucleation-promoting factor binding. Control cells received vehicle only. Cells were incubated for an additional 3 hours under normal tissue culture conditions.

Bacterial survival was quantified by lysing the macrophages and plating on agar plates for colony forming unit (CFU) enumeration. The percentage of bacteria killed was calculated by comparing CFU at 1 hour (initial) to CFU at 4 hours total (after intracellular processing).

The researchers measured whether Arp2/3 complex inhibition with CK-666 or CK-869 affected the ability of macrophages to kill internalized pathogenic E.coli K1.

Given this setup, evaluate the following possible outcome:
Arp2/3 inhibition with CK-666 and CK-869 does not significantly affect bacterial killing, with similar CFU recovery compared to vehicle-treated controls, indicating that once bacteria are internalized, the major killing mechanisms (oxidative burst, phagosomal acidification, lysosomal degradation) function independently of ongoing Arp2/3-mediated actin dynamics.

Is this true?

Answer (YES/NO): NO